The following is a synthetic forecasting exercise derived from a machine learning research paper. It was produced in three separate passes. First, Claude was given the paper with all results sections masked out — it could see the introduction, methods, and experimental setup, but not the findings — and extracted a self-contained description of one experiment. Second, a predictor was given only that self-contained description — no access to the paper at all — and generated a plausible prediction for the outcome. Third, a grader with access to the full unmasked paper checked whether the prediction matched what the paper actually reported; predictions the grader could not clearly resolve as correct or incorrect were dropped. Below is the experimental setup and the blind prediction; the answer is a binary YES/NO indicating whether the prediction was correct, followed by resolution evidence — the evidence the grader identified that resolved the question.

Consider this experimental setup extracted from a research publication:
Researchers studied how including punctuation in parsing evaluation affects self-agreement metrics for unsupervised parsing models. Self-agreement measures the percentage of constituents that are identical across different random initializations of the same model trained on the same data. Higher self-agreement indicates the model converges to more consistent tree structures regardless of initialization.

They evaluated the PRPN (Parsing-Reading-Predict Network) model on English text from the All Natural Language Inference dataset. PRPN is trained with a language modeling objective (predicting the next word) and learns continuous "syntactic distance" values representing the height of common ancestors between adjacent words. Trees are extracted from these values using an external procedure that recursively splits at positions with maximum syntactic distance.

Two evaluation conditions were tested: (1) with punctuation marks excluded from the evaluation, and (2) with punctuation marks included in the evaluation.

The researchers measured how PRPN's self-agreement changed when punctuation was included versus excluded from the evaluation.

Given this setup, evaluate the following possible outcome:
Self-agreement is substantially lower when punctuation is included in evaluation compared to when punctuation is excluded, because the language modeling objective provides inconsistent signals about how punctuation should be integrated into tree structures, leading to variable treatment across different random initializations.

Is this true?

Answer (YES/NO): NO